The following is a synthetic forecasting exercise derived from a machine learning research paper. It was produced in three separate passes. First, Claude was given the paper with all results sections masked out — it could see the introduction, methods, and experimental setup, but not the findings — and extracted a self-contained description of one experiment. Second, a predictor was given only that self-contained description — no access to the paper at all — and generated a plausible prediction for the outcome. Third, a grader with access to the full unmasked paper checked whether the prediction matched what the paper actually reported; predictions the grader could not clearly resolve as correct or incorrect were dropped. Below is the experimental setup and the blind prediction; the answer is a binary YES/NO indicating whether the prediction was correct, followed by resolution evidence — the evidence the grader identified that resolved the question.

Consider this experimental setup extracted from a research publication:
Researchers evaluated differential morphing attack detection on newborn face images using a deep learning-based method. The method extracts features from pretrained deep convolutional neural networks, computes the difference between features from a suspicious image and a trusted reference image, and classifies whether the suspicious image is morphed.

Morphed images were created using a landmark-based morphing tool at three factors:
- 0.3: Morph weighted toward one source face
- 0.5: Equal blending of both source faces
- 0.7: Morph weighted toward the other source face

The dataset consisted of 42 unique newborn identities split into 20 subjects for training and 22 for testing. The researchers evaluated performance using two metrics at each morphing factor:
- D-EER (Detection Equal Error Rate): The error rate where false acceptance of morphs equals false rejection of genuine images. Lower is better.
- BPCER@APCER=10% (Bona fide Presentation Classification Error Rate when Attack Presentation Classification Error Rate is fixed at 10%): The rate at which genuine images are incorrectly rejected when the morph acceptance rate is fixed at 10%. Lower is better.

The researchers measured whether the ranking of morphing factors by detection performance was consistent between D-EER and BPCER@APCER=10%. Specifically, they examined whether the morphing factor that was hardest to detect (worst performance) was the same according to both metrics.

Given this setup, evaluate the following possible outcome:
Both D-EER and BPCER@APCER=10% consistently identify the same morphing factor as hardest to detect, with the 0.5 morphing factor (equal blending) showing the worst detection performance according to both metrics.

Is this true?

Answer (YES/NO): NO